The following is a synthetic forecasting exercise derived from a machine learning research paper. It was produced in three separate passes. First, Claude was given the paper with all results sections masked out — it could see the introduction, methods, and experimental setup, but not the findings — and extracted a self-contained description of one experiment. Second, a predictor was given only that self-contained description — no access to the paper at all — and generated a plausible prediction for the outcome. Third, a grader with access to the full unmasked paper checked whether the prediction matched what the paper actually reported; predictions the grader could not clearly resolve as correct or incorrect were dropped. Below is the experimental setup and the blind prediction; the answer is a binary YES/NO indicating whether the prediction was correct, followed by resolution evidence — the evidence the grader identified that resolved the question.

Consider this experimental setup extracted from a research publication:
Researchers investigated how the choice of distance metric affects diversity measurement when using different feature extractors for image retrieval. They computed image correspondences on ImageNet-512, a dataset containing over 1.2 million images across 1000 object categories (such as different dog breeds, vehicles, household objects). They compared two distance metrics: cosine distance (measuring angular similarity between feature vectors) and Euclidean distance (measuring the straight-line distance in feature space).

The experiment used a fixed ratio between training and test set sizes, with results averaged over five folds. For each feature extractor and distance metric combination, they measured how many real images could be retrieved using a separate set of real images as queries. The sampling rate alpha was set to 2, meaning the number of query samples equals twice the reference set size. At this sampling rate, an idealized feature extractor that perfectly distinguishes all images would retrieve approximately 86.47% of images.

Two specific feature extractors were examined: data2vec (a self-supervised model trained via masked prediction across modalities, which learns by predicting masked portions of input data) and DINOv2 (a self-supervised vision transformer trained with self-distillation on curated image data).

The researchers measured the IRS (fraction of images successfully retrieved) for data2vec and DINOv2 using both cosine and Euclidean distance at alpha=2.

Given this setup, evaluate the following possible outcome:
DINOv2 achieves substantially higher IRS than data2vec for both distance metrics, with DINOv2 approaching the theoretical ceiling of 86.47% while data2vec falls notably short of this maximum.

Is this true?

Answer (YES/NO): NO